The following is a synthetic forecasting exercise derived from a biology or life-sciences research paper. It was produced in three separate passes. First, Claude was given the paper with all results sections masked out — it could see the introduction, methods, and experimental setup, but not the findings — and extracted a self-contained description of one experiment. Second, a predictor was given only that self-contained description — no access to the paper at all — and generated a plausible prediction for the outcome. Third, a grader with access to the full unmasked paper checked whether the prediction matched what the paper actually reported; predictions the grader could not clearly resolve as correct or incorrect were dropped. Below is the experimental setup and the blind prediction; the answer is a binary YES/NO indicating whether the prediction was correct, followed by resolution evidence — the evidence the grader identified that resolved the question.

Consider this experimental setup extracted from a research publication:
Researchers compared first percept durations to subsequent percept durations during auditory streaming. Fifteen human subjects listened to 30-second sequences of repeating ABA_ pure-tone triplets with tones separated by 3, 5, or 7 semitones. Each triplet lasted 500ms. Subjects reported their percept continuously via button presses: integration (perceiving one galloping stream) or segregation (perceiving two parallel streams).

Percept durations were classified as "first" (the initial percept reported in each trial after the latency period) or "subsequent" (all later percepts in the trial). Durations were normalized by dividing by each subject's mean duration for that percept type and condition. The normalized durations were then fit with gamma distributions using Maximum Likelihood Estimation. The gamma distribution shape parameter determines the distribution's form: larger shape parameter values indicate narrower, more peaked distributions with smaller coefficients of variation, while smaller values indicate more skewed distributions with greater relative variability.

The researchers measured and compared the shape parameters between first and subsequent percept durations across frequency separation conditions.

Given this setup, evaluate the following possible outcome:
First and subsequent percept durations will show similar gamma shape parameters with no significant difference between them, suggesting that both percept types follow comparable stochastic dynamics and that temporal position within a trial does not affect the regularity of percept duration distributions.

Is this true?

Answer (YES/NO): NO